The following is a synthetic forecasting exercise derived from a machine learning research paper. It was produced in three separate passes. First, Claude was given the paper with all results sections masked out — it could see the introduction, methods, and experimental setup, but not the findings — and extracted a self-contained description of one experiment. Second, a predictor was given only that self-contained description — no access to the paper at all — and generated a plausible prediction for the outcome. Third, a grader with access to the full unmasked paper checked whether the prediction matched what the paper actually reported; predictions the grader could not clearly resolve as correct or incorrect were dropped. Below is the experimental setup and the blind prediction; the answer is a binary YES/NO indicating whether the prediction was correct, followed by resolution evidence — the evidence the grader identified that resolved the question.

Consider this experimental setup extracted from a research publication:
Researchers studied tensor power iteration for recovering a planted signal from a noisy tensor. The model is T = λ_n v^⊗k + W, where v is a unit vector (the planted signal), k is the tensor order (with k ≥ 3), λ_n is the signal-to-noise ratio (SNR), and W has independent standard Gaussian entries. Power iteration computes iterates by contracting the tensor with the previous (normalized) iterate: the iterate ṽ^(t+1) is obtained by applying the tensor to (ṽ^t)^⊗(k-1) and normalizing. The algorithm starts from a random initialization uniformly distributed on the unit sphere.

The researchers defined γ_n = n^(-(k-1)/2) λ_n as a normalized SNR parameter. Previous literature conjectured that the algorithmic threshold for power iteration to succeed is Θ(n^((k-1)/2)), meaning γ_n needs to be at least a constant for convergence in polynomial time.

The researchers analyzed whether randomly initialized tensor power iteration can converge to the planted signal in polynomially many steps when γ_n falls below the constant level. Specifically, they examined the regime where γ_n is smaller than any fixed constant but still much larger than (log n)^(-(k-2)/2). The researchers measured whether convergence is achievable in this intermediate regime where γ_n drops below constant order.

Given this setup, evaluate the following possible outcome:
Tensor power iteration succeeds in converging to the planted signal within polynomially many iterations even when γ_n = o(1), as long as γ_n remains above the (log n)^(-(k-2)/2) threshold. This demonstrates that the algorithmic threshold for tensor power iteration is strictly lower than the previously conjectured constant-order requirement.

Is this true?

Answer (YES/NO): YES